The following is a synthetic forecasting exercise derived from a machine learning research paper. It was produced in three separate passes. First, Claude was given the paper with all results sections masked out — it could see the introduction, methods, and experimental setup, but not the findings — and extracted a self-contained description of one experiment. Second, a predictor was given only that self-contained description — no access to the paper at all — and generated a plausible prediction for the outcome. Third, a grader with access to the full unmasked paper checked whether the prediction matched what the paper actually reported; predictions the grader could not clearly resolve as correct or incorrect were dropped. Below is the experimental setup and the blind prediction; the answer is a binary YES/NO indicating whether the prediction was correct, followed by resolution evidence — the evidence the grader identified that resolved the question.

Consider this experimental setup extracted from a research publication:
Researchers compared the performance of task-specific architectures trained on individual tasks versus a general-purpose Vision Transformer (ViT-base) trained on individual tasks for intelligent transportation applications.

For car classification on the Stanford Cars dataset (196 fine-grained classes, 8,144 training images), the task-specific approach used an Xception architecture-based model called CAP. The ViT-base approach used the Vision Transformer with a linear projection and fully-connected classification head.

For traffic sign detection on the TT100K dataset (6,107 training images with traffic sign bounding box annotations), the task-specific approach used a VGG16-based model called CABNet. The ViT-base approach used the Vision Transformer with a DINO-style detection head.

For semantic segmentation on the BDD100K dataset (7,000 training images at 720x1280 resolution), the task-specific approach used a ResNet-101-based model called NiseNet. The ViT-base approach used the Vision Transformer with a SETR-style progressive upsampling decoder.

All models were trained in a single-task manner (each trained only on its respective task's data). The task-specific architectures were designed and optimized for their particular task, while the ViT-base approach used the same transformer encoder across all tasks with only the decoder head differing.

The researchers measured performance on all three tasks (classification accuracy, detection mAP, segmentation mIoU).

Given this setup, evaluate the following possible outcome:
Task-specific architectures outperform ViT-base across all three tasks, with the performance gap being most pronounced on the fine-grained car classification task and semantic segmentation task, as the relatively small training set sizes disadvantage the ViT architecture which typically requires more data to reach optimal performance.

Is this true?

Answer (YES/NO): NO